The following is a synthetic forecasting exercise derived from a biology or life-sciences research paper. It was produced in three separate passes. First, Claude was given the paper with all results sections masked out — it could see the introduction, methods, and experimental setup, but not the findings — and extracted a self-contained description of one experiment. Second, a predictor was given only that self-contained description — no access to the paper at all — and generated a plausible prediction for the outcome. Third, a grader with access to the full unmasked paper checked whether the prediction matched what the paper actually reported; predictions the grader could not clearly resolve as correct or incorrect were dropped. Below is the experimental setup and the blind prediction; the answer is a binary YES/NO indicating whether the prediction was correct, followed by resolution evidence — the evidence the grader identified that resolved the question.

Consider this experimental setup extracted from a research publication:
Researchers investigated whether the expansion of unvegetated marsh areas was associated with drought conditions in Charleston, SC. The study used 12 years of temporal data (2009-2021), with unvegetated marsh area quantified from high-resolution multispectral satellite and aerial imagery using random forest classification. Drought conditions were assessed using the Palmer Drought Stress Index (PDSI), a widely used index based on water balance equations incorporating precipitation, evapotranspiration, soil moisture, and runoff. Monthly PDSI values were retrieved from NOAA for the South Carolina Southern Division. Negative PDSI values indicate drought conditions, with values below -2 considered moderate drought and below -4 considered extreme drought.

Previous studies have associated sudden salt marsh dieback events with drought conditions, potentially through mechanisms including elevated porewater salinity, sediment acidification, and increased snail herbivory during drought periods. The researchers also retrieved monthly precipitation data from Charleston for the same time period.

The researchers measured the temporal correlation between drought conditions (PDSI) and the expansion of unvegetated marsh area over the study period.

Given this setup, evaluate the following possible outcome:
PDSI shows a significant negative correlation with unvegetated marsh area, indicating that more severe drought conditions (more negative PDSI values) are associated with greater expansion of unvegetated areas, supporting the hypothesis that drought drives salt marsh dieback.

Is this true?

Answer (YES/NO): NO